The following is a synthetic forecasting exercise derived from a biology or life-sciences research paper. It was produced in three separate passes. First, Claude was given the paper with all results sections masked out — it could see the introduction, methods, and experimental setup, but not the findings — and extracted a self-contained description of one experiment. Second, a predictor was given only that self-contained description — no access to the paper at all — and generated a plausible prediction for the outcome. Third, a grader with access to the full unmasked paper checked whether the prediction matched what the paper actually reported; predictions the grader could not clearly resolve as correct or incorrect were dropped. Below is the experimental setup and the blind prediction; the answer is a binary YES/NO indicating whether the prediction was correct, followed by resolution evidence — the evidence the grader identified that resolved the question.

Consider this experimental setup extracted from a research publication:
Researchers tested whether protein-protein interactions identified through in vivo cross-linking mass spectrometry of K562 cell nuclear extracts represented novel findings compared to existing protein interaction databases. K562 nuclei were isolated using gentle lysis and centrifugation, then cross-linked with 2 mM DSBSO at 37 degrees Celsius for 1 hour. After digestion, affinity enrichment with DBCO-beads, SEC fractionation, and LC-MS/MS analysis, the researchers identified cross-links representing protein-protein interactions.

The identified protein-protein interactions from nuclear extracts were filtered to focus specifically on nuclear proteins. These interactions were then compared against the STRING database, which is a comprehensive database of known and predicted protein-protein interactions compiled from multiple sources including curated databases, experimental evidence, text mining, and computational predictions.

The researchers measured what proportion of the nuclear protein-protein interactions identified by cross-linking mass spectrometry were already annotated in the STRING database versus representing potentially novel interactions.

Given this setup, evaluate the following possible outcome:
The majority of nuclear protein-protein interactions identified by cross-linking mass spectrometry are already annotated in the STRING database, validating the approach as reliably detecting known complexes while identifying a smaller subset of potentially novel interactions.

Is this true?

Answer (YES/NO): YES